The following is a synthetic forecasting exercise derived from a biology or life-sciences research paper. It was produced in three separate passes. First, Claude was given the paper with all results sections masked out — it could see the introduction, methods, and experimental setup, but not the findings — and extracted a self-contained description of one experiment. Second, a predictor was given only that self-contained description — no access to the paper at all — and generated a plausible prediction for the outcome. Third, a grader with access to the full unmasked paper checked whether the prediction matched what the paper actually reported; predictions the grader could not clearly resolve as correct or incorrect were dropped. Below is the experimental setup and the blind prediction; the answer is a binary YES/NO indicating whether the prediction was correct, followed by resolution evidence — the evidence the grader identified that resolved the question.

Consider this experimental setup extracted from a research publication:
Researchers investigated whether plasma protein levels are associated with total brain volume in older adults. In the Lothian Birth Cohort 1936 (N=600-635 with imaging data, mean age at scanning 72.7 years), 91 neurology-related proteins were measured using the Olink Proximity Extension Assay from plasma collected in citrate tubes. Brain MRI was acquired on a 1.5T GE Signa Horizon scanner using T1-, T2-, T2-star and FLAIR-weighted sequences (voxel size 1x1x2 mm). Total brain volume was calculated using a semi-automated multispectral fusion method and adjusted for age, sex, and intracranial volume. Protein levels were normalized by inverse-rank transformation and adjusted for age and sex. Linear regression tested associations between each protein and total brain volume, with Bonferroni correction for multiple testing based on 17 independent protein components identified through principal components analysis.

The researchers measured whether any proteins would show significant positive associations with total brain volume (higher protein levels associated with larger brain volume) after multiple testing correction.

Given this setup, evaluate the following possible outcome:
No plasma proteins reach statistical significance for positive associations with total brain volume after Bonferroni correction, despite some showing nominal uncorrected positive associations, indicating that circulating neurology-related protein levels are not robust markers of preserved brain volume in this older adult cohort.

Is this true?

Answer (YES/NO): NO